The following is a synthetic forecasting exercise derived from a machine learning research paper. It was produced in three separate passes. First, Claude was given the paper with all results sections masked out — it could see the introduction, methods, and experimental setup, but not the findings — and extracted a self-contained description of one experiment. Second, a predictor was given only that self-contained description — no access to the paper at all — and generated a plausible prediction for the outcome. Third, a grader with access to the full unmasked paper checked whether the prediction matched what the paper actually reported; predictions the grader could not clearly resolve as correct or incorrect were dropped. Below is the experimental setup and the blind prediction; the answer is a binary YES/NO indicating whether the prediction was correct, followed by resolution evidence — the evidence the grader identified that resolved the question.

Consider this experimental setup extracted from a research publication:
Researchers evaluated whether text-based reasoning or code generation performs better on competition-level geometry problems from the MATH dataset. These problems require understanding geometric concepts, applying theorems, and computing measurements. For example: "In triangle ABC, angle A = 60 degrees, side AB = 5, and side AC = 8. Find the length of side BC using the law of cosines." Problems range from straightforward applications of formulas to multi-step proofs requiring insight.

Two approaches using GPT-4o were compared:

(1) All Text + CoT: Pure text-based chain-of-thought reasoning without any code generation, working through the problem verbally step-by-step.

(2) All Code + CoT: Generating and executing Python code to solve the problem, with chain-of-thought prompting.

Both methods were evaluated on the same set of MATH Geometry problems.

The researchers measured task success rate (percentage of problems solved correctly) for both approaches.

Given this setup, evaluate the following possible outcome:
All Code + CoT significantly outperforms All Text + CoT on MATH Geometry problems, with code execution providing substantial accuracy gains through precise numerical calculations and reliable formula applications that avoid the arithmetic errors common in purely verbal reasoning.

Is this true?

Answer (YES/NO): NO